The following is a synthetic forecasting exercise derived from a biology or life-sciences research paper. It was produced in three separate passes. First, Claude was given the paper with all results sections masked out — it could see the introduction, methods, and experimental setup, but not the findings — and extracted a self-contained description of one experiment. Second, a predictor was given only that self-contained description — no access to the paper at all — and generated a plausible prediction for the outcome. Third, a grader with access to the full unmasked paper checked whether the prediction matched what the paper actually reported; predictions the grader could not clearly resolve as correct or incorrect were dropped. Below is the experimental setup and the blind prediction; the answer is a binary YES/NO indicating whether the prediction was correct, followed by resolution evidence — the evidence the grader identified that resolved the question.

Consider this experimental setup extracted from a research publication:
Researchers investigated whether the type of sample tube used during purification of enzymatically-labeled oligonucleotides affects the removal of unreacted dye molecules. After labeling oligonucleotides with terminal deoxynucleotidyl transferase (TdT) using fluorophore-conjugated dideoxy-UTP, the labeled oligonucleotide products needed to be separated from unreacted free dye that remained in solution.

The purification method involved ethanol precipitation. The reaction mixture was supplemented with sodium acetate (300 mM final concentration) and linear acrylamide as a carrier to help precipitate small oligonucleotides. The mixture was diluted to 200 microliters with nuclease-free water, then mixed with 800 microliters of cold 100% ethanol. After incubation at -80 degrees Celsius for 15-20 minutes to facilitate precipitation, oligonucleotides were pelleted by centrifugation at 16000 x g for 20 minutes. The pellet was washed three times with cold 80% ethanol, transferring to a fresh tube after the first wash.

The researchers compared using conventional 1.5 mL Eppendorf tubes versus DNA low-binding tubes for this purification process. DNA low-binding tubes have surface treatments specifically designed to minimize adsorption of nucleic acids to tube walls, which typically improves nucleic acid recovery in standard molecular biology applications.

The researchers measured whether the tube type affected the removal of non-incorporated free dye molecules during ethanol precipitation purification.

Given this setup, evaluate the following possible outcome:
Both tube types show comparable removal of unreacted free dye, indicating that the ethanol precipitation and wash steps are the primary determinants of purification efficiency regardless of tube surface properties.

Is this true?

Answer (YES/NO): NO